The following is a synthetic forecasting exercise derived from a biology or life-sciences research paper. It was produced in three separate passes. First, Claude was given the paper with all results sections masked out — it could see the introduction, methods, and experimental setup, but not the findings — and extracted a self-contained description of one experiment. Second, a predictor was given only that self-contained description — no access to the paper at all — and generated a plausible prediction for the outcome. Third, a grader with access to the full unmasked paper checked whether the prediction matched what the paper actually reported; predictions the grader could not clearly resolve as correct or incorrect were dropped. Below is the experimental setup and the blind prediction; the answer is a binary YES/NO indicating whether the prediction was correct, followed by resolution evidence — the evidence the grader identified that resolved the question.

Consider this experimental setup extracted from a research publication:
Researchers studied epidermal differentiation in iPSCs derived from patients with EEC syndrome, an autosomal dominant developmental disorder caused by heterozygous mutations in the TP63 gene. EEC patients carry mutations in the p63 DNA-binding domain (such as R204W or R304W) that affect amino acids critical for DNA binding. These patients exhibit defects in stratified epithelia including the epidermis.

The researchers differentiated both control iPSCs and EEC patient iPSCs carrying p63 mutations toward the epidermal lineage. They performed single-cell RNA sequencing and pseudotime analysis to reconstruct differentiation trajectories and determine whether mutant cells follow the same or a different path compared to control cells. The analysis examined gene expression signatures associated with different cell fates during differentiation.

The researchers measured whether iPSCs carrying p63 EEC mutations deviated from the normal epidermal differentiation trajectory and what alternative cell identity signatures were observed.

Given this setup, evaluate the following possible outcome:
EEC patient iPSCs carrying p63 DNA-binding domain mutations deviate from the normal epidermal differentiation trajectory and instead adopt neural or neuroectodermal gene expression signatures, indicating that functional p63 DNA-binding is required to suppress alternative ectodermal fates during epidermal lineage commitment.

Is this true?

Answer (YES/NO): NO